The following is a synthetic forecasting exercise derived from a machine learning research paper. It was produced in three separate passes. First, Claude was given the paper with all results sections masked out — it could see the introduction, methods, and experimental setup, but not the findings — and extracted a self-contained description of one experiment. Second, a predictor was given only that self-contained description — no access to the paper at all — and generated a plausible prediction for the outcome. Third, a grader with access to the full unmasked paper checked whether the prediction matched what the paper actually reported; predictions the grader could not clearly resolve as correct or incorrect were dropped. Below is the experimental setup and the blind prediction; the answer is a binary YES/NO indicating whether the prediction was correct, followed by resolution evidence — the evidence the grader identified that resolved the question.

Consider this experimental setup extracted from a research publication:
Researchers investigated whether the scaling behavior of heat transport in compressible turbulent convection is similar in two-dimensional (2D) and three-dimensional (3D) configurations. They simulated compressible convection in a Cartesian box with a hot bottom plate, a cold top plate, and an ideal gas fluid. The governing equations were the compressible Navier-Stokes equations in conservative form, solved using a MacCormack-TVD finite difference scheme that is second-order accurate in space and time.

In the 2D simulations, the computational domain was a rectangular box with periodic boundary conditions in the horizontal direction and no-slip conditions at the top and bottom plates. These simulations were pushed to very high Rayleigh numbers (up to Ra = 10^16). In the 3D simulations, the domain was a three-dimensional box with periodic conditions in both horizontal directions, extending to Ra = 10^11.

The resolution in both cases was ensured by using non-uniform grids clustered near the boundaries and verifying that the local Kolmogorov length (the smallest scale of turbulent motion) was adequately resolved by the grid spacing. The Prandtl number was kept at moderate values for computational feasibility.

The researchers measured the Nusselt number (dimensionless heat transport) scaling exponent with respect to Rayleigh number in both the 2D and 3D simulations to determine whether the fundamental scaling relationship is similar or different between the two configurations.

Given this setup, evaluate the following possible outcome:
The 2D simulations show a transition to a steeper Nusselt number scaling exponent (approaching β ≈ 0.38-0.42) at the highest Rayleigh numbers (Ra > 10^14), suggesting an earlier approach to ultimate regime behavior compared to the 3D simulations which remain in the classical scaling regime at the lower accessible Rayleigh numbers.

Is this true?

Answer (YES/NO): NO